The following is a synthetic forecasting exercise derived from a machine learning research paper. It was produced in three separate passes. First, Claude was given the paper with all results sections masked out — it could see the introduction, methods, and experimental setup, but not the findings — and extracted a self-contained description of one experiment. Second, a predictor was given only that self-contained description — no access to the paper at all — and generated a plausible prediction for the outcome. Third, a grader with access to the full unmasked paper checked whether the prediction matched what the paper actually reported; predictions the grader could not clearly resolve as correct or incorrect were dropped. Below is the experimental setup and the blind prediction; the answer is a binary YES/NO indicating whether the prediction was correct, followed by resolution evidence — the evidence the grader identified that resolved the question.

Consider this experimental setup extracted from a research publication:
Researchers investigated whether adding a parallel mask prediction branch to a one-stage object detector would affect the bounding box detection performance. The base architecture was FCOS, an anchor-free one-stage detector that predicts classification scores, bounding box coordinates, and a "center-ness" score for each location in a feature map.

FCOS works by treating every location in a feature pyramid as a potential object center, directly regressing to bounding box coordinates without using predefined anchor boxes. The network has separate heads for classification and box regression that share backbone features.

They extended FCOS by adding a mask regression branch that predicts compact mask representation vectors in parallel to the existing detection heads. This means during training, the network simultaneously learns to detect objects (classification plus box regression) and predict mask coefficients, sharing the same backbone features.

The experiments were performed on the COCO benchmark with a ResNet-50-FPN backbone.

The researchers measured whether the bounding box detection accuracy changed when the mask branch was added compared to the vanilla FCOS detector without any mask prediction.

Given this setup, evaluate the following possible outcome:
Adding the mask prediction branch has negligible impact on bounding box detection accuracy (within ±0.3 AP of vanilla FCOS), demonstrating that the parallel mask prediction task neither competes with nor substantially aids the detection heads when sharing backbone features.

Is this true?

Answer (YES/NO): NO